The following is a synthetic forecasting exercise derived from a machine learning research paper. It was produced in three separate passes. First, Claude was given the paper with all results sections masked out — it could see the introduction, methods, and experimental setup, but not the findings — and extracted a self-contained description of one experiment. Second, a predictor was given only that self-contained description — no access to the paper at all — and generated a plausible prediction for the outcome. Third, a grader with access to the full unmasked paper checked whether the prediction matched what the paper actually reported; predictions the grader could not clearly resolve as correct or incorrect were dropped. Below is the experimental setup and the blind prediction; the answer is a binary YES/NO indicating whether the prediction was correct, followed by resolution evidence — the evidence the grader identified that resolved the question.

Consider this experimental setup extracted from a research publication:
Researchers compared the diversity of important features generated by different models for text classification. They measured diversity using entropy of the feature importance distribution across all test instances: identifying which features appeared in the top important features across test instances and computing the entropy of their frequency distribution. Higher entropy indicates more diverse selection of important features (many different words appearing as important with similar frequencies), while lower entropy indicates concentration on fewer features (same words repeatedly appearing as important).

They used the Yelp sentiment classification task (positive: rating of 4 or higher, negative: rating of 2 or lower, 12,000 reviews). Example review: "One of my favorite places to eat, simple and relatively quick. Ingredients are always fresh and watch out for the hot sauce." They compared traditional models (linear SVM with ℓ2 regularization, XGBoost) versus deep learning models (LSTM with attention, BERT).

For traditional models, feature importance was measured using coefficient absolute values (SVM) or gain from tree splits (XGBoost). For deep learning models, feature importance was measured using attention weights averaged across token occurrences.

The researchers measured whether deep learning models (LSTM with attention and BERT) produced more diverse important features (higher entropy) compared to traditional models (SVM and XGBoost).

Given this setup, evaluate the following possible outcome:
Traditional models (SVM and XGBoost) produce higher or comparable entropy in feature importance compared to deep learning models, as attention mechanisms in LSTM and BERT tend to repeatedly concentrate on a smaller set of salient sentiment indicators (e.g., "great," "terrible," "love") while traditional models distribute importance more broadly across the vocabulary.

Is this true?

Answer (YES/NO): NO